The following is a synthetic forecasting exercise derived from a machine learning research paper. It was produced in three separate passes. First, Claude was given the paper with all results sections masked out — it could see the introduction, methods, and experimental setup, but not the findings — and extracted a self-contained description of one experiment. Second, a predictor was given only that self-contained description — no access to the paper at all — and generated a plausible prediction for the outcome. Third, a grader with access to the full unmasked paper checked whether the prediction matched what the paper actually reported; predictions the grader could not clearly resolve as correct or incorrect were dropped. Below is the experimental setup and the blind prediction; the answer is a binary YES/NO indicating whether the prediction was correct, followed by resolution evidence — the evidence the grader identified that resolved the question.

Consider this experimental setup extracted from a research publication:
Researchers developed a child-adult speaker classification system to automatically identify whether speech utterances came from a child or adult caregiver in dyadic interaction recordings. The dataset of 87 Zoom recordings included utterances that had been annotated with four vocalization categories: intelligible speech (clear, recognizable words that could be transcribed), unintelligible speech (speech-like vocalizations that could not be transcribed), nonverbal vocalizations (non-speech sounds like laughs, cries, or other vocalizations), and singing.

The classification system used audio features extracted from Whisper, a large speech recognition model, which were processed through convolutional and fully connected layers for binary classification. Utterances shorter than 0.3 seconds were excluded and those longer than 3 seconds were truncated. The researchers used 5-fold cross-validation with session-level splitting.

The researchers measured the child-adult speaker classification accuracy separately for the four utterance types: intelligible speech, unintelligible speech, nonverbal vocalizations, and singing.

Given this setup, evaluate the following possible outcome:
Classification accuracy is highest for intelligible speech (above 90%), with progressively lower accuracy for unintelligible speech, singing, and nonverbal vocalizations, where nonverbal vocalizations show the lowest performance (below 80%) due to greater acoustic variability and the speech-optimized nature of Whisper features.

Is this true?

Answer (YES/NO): NO